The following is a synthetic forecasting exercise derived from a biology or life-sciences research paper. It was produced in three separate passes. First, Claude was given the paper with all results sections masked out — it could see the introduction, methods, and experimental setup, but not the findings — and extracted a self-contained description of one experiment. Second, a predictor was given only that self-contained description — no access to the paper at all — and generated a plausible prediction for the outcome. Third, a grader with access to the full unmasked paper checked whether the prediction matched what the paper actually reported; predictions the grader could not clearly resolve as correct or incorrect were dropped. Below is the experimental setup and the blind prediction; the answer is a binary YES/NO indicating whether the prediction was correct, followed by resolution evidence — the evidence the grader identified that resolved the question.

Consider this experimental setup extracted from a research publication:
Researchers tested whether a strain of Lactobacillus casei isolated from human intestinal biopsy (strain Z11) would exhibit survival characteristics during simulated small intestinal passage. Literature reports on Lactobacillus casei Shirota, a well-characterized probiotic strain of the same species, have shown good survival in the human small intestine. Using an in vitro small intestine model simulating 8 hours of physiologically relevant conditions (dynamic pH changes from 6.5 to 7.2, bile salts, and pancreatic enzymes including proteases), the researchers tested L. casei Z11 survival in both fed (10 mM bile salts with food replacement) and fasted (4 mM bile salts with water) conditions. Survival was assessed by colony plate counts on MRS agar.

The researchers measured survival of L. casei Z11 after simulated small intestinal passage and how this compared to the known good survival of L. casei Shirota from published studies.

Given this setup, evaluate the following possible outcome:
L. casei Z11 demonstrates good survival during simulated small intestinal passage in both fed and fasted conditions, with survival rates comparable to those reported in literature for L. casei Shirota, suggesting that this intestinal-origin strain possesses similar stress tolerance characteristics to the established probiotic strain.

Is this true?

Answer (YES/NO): NO